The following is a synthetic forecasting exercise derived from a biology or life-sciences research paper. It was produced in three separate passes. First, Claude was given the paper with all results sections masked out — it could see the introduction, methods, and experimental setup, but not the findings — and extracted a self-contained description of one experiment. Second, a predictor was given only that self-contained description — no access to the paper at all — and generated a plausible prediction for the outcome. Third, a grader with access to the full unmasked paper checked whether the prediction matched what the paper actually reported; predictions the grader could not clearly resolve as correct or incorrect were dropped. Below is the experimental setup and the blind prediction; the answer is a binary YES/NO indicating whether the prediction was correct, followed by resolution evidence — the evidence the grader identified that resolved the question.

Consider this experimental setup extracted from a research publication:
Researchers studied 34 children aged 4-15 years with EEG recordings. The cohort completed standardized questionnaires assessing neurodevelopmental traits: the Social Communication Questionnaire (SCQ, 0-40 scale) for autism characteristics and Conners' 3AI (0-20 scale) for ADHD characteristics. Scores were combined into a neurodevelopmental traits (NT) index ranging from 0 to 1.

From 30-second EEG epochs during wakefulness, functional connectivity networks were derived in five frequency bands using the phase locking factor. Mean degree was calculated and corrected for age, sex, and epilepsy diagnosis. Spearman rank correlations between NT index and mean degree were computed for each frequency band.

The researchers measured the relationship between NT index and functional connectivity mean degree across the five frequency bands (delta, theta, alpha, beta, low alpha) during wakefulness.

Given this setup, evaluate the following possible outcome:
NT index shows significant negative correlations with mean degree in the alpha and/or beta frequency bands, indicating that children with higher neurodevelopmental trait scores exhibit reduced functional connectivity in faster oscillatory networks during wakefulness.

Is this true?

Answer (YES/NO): YES